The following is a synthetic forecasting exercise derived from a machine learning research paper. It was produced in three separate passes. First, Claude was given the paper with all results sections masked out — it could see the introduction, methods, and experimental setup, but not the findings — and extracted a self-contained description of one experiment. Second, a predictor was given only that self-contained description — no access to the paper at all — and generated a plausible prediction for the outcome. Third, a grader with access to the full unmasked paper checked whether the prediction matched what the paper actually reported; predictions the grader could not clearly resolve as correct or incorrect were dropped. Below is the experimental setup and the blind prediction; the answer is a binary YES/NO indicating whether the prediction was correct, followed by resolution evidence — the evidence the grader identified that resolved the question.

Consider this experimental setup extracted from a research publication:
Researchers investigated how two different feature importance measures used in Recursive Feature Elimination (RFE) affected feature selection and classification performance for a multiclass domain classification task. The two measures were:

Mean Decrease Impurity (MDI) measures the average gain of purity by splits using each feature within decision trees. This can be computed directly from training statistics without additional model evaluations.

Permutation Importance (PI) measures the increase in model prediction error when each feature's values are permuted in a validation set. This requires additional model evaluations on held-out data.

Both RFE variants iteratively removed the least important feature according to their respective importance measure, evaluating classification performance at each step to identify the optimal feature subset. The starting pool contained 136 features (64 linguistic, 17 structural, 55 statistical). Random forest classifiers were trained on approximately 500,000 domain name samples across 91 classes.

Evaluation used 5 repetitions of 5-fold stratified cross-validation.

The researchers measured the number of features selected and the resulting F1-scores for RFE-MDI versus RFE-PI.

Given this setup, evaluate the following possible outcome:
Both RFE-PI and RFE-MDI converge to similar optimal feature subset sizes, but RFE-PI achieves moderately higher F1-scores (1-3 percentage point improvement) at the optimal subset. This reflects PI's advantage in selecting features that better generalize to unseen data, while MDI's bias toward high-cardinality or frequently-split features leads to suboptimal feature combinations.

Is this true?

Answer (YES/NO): NO